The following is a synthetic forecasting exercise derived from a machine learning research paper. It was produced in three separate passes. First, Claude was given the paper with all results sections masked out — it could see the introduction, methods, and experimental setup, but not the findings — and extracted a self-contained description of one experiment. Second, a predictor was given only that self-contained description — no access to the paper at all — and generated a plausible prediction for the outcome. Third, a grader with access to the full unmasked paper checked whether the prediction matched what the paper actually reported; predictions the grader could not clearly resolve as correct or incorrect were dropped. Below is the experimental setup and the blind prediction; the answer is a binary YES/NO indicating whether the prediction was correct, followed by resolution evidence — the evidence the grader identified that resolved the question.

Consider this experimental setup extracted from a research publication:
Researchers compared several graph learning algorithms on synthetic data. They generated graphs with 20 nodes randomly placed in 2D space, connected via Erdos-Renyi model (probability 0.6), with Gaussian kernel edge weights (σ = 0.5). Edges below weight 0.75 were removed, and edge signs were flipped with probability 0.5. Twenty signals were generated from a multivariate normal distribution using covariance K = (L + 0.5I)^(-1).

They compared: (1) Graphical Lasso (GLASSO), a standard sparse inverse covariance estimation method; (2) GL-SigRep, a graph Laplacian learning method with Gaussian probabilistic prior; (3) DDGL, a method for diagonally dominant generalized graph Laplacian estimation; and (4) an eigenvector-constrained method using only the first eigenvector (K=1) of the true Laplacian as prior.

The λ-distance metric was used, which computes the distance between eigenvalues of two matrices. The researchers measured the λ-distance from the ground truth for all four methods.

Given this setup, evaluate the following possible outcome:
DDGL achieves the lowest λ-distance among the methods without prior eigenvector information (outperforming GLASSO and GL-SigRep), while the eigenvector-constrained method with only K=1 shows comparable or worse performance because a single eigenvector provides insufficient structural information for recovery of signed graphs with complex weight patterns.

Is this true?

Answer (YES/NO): NO